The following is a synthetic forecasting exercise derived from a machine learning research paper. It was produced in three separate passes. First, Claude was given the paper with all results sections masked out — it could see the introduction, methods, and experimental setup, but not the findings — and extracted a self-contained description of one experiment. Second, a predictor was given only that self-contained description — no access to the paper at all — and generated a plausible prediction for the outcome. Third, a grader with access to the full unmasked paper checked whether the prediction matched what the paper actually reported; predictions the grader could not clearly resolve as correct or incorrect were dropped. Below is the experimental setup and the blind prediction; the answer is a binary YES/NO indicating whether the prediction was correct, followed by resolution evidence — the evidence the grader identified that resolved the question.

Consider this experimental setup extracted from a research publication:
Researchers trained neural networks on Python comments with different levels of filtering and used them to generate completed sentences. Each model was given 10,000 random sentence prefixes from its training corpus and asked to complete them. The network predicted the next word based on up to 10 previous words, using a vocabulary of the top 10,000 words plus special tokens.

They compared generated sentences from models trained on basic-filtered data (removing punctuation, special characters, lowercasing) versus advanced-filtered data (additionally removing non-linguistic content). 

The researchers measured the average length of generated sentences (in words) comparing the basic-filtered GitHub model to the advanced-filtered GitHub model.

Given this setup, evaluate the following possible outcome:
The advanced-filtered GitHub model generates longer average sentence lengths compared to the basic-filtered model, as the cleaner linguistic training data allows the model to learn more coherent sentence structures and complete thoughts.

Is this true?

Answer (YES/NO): YES